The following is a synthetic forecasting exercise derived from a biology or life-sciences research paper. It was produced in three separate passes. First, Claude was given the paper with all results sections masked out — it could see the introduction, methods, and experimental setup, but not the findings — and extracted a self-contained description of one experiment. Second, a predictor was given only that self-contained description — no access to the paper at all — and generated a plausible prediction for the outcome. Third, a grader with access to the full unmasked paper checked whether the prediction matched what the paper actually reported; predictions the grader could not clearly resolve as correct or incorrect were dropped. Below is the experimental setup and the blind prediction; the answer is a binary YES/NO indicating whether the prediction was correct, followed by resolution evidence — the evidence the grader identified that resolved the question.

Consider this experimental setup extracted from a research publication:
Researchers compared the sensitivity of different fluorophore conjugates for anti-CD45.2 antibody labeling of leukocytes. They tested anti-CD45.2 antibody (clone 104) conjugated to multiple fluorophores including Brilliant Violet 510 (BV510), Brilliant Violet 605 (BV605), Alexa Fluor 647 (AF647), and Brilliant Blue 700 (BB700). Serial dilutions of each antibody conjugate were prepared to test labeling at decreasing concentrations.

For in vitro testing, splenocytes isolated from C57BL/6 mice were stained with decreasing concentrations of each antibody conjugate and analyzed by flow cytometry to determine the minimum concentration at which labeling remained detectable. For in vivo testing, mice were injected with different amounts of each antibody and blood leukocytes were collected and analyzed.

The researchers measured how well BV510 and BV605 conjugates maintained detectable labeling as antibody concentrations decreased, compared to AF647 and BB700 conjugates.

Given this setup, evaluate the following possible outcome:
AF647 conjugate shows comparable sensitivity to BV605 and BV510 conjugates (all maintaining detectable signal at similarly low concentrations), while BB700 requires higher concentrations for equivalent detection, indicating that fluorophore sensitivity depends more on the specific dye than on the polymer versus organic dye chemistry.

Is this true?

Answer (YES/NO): NO